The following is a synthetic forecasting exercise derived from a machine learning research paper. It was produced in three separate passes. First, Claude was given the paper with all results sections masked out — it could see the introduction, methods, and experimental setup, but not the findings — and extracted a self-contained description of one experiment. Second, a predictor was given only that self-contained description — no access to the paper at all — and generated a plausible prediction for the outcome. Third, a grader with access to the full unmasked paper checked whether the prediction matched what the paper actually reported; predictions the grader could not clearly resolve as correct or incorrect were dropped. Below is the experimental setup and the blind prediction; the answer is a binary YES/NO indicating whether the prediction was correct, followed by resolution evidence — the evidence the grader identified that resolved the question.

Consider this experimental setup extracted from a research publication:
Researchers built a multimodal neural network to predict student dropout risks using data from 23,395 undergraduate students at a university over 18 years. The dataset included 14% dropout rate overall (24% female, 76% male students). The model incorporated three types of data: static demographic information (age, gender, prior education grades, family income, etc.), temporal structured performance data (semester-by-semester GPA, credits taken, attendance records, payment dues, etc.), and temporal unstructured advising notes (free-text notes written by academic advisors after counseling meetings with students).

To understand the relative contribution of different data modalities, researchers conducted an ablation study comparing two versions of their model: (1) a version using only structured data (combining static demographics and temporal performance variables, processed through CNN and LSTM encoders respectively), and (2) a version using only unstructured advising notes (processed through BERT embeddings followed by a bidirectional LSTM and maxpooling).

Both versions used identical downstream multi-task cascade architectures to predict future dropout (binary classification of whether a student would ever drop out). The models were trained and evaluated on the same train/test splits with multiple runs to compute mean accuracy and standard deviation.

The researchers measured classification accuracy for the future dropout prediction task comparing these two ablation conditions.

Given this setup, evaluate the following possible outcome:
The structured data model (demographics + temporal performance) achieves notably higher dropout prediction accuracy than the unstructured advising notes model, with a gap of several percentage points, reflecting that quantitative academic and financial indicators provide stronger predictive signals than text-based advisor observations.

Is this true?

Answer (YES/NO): NO